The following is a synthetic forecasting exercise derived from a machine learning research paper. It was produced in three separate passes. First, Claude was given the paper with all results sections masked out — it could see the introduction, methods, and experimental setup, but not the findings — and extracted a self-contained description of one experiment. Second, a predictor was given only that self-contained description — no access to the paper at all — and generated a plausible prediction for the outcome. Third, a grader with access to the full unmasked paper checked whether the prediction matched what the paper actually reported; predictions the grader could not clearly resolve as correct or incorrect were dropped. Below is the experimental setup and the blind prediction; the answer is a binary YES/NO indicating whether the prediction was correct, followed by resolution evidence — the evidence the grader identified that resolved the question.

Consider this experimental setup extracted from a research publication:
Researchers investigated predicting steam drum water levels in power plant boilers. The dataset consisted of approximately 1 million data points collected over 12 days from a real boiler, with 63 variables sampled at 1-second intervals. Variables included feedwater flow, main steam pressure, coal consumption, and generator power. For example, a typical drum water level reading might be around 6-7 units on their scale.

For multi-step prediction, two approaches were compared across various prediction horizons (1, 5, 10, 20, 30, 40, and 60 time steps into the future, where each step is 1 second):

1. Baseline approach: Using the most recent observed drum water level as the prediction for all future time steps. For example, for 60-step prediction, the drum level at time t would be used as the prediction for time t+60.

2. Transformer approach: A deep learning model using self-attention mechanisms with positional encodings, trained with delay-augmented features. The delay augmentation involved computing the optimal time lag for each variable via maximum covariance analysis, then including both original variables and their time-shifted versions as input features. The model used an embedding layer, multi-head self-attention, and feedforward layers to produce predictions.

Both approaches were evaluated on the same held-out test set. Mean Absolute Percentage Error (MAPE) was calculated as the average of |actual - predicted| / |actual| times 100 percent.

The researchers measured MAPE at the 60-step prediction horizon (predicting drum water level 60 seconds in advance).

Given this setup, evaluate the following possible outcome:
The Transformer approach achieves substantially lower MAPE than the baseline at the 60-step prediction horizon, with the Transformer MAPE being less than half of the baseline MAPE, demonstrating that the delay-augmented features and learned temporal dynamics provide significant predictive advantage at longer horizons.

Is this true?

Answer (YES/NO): NO